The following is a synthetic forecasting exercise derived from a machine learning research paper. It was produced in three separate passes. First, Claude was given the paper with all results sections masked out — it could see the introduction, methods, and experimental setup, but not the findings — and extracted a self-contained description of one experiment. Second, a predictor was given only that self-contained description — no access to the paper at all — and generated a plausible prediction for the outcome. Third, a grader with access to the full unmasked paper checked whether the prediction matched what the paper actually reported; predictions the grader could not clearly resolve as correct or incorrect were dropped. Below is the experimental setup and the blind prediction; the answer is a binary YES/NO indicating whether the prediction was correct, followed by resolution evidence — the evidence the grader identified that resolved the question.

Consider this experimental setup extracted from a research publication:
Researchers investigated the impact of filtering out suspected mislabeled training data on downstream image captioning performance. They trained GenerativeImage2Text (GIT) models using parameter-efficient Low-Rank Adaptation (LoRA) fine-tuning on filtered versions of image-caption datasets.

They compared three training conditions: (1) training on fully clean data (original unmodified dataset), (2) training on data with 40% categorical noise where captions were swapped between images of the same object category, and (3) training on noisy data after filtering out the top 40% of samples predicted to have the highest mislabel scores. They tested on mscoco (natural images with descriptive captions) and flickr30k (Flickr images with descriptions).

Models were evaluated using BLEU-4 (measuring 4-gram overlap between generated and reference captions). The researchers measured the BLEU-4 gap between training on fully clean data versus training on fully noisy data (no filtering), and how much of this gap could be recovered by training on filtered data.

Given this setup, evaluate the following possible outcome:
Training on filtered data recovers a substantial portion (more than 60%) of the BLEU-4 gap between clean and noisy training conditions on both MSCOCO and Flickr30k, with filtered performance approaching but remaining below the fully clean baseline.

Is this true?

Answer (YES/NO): NO